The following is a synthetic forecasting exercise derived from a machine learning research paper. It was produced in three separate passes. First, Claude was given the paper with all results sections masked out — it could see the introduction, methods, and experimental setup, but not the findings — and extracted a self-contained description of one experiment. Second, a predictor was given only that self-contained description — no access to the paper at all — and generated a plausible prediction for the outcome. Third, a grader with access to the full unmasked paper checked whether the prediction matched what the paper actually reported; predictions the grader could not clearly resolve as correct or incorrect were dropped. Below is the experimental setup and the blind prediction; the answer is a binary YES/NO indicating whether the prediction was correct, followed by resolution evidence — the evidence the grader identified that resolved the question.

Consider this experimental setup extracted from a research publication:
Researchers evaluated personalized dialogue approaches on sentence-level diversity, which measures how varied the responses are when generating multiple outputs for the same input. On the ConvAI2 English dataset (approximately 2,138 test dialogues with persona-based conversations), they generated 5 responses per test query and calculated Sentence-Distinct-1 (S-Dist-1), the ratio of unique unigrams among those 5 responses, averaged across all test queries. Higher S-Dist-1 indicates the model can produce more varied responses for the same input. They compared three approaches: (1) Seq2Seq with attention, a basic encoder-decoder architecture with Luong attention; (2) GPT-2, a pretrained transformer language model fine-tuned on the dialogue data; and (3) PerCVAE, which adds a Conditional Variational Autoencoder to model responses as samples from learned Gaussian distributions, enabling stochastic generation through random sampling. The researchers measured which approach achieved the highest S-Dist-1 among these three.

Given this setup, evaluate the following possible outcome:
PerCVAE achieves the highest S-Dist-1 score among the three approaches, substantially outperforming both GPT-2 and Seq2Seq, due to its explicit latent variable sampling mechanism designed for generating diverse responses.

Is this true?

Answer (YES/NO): NO